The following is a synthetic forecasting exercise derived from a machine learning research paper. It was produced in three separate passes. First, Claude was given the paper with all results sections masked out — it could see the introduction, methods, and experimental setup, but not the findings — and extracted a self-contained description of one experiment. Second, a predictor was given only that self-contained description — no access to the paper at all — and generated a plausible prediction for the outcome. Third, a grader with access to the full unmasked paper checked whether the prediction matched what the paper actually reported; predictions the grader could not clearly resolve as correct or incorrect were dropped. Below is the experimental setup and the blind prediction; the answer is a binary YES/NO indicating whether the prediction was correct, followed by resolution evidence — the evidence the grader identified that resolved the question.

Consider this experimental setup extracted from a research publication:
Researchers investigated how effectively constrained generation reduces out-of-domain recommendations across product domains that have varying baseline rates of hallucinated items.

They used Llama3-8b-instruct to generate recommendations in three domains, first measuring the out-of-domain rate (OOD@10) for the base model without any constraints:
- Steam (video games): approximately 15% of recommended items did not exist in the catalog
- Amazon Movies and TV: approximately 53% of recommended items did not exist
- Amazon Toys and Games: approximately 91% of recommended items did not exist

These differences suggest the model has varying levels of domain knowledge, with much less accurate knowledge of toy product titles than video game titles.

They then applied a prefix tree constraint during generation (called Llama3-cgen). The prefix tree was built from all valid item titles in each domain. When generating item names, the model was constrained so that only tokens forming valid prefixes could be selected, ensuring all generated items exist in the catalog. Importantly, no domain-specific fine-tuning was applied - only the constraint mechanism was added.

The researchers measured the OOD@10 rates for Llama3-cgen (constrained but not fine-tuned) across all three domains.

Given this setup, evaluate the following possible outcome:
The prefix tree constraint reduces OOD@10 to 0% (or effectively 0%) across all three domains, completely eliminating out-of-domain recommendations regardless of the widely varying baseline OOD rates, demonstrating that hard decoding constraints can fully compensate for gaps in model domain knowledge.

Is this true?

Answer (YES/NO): NO